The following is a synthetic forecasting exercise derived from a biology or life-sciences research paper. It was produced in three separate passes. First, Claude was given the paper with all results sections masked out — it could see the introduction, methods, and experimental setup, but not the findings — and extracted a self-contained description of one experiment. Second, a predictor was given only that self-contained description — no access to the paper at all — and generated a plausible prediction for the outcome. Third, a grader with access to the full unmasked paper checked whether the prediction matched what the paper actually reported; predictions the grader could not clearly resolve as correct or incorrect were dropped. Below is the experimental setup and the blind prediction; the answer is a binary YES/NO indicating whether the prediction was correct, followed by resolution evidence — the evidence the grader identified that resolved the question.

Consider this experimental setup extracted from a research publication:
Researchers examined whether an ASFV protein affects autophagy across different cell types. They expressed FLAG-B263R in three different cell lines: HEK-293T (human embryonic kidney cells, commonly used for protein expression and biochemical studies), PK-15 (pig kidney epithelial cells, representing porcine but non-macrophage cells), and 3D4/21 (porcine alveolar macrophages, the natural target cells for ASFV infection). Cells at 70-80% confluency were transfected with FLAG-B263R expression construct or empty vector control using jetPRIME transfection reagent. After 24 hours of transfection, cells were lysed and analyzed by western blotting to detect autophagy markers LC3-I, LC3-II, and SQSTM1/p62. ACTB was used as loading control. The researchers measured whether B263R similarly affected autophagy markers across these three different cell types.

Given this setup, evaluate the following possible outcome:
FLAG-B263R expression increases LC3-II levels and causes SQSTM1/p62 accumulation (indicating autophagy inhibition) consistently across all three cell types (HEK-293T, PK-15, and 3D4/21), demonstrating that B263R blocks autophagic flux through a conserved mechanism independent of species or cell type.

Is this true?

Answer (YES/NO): NO